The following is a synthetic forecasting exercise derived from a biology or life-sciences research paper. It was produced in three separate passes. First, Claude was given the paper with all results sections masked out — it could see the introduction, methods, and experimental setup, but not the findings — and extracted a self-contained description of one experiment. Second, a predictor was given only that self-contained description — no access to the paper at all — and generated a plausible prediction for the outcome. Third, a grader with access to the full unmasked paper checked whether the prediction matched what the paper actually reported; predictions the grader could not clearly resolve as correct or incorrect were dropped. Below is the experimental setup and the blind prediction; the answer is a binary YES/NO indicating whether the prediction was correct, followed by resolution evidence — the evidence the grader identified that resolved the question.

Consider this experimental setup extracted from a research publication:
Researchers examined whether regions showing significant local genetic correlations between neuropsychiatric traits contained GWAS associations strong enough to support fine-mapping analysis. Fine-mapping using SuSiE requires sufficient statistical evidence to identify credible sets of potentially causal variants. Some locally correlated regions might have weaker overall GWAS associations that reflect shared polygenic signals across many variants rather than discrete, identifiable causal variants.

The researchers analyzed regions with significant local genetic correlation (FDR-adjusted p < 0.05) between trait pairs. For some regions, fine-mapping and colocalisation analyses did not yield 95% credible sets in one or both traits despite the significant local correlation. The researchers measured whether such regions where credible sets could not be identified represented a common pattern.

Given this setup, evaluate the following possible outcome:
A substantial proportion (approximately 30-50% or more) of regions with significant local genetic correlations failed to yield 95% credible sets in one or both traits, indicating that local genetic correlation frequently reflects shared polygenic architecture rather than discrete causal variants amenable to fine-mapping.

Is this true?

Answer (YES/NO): YES